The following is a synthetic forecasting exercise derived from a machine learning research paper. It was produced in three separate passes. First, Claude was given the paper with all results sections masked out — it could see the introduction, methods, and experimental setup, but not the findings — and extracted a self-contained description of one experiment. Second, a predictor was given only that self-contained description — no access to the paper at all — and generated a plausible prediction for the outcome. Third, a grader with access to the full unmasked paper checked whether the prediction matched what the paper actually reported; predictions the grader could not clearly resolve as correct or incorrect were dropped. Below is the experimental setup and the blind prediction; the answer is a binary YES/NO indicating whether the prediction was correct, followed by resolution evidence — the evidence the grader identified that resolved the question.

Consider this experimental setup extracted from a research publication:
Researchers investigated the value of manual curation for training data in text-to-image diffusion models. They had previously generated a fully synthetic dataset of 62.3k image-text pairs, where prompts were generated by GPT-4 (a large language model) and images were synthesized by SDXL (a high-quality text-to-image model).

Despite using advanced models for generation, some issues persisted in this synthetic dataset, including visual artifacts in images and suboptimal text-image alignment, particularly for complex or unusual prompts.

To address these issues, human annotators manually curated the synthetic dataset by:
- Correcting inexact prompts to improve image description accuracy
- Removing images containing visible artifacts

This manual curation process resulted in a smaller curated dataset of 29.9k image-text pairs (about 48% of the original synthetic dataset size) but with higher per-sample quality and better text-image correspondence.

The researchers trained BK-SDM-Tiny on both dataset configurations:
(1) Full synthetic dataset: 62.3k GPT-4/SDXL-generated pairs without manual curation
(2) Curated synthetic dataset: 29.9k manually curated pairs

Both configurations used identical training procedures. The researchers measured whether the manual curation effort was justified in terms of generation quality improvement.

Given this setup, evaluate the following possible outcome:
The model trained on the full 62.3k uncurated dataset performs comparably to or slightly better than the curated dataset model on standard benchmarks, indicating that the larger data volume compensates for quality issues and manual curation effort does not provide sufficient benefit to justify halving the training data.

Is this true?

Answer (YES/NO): NO